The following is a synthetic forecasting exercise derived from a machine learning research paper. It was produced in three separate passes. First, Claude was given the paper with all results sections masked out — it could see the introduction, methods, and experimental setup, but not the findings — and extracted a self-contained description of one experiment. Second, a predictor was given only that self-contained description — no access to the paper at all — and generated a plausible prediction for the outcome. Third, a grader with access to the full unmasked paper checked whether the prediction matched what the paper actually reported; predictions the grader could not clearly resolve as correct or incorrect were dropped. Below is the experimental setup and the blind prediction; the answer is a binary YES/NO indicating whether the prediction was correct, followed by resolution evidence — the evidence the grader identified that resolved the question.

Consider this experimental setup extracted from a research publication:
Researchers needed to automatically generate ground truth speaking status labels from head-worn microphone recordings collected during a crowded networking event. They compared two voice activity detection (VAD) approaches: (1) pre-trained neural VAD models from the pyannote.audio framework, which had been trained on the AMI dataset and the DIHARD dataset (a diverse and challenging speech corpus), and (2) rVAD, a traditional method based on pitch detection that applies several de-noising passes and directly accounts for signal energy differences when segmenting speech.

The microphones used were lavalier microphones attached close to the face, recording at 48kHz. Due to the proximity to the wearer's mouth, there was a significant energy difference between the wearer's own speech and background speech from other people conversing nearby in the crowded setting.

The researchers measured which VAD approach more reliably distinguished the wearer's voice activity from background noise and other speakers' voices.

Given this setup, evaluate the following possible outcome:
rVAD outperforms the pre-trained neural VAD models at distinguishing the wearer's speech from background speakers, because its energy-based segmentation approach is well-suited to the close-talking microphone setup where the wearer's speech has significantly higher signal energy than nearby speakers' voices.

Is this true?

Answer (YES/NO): YES